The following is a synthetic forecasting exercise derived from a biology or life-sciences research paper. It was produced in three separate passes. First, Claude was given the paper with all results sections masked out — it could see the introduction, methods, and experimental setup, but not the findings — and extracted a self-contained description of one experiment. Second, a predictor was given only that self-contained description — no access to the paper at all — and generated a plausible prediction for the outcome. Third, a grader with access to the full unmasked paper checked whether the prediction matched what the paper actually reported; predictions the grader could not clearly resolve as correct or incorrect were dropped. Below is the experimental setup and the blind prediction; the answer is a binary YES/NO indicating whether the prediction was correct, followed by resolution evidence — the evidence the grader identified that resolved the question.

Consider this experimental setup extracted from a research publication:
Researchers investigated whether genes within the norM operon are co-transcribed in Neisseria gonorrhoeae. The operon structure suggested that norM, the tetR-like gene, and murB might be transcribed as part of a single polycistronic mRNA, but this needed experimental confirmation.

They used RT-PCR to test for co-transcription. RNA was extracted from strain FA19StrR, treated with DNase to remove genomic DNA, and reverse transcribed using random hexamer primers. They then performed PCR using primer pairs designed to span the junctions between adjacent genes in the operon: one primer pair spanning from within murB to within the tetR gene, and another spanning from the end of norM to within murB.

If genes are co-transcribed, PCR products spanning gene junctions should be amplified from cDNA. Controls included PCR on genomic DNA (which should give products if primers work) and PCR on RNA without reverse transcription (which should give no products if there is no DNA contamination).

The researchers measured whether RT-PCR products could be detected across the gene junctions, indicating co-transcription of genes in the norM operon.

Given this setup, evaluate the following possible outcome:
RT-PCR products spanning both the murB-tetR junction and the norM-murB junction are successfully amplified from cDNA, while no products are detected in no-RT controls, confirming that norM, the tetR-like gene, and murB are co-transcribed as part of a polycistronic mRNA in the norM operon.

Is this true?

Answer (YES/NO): YES